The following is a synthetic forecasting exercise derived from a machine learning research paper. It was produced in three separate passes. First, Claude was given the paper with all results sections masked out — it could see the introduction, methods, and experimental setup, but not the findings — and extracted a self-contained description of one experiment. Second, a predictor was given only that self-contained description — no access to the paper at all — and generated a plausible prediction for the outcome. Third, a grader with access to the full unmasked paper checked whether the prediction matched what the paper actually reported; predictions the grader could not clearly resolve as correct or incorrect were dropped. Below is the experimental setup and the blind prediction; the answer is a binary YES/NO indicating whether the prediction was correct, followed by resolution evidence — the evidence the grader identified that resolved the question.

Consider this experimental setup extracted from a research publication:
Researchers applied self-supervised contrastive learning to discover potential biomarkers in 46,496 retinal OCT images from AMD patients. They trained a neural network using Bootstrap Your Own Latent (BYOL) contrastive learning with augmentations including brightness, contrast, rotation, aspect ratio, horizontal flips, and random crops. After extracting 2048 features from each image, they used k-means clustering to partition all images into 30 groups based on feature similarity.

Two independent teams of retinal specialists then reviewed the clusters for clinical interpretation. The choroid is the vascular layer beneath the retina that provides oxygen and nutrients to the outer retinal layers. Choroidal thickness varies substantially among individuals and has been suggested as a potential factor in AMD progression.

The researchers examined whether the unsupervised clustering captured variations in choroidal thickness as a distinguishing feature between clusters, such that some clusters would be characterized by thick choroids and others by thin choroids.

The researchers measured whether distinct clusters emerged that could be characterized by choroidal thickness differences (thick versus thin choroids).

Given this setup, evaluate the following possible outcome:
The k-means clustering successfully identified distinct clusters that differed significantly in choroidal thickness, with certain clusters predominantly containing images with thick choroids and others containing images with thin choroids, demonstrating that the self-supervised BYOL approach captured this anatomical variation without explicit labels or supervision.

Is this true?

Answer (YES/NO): YES